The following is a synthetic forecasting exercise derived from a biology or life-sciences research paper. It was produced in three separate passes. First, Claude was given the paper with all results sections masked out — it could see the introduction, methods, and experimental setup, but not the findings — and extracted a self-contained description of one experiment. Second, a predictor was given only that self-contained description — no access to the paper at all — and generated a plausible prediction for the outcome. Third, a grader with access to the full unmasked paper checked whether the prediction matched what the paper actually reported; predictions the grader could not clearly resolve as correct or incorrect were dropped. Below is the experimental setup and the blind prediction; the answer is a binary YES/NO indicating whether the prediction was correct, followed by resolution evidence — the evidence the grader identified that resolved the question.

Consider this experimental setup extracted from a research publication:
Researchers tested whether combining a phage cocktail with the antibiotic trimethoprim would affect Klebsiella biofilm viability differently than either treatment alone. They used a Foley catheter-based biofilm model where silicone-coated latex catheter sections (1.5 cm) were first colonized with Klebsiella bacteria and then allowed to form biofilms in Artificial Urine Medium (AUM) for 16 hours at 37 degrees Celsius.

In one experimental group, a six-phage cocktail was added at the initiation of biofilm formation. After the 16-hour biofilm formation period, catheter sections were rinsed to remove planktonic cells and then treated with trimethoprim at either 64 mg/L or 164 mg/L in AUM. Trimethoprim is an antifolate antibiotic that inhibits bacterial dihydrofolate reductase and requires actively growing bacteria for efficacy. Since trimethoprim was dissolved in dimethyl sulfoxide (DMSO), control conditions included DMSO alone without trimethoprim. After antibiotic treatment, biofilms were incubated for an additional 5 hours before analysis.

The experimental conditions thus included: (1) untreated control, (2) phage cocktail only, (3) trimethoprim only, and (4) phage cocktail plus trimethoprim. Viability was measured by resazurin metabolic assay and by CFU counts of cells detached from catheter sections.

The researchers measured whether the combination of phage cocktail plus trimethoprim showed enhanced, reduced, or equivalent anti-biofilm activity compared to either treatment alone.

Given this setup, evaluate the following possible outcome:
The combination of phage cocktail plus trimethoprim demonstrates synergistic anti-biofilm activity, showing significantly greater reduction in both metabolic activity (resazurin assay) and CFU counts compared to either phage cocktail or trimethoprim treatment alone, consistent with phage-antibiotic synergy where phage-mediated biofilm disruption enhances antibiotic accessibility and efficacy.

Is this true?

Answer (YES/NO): NO